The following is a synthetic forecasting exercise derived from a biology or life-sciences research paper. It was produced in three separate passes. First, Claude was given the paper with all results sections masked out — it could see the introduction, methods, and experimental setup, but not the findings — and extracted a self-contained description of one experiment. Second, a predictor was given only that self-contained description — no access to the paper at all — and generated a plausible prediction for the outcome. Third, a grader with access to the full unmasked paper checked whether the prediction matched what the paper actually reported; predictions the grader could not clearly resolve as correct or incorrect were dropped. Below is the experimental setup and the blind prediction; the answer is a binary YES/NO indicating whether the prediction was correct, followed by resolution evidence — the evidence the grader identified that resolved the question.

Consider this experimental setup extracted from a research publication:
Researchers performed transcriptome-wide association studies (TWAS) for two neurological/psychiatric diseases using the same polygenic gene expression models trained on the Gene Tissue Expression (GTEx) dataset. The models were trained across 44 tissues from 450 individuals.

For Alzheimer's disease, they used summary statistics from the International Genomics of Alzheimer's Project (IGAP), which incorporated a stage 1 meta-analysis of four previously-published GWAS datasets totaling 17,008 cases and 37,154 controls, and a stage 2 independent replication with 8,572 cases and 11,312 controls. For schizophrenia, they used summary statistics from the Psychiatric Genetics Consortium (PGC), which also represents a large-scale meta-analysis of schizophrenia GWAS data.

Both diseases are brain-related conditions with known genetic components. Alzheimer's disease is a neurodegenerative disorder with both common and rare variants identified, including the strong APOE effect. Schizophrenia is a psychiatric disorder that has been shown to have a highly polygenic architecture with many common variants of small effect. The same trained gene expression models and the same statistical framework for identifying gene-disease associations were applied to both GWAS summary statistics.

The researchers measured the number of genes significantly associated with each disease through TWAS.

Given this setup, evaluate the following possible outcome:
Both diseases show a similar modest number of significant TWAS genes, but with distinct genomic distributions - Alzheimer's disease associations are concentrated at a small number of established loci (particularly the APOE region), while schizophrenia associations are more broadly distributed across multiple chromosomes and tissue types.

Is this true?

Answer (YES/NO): NO